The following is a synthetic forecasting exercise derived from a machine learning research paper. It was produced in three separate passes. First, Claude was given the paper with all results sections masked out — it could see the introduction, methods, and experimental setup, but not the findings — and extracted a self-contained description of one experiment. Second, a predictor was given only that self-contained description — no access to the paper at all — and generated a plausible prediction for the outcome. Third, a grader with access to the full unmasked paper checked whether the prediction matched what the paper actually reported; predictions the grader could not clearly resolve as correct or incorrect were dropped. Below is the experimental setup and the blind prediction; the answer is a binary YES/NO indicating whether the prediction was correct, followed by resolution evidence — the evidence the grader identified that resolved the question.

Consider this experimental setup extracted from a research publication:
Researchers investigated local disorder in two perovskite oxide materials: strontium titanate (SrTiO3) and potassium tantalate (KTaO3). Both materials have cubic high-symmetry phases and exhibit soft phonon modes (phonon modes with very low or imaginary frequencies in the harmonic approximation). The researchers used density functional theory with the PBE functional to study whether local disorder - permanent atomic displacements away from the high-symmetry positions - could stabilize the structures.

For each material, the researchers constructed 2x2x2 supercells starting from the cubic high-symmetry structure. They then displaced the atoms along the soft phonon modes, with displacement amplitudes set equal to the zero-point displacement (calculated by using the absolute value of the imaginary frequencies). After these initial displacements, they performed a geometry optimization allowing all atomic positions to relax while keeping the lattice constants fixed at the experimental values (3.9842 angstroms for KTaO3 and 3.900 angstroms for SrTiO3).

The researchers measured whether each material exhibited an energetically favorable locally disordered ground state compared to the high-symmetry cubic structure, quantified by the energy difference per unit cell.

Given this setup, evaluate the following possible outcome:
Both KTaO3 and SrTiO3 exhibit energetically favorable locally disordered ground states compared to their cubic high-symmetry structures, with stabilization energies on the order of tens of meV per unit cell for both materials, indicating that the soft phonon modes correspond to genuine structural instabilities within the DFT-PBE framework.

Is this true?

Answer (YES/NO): NO